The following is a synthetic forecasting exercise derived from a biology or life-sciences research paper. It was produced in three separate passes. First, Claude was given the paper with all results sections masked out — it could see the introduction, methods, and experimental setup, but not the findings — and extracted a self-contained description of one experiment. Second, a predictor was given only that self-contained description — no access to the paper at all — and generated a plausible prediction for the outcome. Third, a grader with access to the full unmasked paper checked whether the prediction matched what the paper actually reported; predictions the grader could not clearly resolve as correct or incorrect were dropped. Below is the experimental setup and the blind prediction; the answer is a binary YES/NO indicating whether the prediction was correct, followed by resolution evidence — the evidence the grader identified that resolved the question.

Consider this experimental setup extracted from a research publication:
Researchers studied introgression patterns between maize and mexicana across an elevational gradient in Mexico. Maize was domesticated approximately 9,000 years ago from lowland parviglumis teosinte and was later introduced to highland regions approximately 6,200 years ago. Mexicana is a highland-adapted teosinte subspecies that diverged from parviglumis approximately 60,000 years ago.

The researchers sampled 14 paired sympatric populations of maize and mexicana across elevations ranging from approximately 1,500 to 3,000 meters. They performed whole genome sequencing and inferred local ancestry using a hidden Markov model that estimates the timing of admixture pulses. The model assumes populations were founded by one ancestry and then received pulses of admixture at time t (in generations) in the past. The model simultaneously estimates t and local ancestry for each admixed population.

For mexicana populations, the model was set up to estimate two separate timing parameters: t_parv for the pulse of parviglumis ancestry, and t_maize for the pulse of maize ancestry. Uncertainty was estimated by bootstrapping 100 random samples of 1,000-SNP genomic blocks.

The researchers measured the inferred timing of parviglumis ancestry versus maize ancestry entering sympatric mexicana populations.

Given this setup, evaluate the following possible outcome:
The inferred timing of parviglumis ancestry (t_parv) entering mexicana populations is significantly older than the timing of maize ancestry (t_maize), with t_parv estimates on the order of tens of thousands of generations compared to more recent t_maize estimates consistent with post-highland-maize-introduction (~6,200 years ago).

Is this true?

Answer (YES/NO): NO